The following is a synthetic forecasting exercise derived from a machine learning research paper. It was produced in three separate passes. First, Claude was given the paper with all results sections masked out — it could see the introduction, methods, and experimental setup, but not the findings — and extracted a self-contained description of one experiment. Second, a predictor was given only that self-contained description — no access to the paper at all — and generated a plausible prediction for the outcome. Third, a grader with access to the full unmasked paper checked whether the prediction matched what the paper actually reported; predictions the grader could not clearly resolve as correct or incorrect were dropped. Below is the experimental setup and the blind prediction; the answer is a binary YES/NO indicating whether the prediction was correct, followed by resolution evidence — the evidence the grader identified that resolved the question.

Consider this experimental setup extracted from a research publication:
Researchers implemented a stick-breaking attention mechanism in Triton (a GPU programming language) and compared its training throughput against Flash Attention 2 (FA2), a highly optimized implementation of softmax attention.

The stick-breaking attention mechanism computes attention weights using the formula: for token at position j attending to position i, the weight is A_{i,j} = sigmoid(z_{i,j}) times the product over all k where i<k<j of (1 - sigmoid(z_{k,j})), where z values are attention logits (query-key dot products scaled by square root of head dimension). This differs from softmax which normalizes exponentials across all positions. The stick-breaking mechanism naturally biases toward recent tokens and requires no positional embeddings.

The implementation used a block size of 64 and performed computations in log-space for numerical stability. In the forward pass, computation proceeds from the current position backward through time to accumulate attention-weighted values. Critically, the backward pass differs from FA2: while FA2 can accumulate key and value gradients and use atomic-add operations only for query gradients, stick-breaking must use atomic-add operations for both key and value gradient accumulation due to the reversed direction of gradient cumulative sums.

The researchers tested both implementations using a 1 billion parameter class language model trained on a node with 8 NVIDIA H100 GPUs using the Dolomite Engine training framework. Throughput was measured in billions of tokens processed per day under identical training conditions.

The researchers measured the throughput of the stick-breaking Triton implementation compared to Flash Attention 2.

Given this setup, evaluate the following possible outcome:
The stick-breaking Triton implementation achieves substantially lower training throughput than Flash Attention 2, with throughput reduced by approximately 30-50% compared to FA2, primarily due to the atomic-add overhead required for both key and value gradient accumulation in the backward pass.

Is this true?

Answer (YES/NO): NO